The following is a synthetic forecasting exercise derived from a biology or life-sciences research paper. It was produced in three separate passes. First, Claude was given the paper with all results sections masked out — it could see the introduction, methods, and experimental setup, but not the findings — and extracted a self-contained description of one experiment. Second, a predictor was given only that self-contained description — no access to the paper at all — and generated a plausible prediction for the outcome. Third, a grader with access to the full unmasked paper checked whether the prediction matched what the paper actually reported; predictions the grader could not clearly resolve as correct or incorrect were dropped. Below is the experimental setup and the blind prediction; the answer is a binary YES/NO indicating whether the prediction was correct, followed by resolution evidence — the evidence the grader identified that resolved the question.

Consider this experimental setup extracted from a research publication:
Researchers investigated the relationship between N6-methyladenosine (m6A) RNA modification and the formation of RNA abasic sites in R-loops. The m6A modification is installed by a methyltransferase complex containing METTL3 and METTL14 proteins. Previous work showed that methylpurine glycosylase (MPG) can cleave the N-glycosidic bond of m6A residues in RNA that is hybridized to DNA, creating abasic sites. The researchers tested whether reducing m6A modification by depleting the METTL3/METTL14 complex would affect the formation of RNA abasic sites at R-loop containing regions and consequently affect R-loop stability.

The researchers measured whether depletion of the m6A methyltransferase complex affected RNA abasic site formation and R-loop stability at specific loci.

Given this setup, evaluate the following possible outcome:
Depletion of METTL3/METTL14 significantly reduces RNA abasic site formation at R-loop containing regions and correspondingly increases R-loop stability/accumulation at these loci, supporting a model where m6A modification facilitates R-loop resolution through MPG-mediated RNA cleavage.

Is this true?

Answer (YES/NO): NO